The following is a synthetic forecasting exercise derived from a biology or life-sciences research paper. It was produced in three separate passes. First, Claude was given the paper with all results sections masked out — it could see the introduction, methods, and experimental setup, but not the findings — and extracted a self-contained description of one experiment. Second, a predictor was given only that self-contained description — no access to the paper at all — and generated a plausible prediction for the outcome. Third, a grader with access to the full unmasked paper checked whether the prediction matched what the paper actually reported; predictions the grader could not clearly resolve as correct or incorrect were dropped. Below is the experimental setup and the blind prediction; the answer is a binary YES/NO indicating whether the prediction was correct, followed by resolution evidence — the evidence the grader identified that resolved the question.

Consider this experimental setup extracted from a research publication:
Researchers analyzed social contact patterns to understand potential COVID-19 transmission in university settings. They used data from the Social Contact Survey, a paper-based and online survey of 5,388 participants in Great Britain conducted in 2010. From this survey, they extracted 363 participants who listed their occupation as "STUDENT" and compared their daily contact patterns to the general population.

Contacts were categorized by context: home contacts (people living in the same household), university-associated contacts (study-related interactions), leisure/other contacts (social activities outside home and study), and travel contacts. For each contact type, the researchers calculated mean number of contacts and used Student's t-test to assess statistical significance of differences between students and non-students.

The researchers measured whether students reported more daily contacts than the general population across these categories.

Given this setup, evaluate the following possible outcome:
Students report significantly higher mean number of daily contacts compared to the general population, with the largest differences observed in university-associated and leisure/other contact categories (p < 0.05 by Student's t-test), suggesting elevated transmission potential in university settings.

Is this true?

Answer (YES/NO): NO